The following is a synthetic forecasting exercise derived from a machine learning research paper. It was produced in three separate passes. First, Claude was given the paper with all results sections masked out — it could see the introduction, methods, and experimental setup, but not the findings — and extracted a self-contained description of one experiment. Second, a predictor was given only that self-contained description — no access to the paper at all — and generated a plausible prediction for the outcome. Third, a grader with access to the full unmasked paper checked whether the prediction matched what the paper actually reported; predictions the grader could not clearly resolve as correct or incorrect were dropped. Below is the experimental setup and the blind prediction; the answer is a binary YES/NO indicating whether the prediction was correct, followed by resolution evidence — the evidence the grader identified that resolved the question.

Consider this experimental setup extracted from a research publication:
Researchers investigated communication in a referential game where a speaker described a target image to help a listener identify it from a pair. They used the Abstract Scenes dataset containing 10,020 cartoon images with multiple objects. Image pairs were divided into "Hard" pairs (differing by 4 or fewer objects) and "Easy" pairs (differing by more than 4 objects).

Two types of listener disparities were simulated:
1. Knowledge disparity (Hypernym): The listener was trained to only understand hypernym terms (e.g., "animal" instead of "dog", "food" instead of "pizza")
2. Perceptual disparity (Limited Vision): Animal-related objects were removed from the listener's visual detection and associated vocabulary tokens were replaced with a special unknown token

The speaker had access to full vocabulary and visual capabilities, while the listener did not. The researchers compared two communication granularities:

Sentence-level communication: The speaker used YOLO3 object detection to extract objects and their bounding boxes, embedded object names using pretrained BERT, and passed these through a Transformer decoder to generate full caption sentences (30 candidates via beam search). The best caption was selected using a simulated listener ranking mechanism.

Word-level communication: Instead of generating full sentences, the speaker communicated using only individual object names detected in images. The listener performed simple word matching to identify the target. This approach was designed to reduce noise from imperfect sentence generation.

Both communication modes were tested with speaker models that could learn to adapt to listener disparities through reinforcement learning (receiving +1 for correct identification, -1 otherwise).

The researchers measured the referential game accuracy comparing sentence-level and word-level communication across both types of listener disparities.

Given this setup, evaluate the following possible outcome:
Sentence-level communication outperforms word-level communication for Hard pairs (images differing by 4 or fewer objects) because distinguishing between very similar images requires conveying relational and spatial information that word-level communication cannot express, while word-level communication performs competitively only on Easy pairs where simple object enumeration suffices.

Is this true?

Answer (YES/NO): NO